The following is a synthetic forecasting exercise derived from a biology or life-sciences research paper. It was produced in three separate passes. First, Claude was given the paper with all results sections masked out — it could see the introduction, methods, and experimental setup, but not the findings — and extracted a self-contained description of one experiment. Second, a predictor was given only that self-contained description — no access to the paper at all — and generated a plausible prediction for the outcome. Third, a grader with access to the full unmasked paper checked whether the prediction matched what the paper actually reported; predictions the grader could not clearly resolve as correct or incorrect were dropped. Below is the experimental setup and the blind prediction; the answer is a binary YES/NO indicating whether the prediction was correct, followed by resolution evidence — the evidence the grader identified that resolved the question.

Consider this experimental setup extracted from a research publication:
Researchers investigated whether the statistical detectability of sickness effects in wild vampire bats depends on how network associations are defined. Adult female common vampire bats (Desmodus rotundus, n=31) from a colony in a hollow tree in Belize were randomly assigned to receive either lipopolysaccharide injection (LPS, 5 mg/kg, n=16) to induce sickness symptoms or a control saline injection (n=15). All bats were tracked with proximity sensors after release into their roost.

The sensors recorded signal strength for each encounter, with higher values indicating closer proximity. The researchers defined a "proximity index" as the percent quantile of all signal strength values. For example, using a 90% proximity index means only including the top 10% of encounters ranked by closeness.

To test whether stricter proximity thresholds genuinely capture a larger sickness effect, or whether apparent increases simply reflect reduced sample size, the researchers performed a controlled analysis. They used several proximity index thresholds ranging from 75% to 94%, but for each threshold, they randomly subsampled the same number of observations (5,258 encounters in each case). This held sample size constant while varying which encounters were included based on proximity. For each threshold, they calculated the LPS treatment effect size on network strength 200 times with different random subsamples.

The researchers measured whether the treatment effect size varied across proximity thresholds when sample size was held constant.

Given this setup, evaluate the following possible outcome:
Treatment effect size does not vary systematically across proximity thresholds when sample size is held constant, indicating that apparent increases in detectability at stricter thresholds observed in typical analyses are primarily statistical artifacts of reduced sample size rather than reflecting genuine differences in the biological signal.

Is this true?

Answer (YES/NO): YES